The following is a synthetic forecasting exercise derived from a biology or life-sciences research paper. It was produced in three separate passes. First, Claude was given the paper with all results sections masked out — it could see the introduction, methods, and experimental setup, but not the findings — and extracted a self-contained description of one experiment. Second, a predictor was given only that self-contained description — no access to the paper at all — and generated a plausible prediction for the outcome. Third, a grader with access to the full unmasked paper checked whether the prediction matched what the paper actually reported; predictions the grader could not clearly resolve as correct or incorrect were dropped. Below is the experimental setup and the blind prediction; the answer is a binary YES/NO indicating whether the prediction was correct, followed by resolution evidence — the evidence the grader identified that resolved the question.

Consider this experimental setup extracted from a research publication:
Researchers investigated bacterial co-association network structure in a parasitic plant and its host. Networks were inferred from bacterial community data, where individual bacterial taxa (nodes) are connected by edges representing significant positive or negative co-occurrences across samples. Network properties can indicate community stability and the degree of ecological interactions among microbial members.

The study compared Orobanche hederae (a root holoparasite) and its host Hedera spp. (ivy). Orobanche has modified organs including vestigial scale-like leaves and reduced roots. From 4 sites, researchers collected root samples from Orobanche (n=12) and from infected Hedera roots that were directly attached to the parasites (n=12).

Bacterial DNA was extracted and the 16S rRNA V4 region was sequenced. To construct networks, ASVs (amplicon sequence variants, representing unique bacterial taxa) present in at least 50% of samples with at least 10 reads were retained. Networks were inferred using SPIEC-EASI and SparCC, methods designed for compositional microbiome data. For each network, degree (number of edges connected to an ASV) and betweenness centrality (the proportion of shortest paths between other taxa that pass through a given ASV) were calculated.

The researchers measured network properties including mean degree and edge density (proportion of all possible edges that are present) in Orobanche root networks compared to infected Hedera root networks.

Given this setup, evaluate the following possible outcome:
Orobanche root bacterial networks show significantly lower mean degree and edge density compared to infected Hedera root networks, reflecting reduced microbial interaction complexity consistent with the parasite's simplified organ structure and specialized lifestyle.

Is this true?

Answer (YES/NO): YES